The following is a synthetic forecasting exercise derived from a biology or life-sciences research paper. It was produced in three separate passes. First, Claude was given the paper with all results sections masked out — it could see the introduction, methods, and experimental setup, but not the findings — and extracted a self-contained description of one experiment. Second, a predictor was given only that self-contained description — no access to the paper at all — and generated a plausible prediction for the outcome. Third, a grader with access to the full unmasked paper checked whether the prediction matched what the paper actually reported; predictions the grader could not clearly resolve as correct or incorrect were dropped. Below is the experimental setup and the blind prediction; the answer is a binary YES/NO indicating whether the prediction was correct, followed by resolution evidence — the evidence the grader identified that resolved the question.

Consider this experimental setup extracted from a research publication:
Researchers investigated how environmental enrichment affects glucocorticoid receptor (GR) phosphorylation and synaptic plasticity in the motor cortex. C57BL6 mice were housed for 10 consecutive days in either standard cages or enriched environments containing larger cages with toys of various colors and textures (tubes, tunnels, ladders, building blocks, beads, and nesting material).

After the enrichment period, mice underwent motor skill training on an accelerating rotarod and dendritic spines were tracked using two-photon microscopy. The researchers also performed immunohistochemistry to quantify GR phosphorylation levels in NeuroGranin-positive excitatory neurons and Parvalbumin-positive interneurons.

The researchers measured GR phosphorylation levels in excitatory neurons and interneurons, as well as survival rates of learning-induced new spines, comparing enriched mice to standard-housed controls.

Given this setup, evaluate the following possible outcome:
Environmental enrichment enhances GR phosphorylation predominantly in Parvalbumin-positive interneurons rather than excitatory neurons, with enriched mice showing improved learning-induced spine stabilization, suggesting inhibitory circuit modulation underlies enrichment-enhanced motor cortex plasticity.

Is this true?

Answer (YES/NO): NO